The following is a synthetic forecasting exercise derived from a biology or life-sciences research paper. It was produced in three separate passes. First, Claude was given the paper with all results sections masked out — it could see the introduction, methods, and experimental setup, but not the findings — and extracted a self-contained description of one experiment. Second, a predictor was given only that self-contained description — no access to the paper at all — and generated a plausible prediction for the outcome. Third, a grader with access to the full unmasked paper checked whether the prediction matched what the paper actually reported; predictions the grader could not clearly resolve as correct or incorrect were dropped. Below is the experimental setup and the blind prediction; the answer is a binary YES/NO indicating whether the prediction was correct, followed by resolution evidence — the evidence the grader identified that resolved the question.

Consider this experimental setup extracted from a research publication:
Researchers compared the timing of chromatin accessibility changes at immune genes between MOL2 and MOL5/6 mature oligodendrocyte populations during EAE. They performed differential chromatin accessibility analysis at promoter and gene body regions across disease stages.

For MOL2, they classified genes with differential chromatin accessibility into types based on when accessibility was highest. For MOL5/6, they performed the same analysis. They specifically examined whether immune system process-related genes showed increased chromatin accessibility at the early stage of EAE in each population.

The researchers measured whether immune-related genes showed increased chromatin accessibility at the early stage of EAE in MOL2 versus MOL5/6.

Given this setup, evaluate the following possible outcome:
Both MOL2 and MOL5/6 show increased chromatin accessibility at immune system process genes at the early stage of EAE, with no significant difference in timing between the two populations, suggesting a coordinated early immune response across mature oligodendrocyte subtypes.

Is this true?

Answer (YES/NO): NO